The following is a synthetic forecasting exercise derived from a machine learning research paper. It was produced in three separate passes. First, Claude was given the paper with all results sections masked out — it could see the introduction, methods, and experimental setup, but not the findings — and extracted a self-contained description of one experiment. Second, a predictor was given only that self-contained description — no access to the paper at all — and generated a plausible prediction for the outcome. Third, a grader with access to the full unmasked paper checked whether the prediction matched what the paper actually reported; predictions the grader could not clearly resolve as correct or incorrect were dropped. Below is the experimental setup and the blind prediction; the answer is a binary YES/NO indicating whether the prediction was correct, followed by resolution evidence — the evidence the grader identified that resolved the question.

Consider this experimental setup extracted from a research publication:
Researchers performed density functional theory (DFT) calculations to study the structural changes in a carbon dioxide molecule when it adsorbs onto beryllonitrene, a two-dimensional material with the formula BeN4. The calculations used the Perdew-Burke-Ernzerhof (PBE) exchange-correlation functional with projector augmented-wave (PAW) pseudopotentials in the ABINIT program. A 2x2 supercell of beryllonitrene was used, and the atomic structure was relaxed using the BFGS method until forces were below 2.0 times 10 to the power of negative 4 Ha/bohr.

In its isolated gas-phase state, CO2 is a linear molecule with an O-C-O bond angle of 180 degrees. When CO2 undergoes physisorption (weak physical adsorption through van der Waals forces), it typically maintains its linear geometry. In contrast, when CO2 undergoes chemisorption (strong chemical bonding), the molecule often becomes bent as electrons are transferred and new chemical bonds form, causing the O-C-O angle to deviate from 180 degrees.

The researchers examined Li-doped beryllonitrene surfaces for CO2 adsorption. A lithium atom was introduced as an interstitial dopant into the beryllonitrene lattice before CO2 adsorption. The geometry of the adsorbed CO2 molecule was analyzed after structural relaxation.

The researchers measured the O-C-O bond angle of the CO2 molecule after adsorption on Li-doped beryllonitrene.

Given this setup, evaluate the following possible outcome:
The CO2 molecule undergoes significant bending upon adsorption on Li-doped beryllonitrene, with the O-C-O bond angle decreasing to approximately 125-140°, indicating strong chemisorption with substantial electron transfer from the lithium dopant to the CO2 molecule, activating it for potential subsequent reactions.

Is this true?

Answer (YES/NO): NO